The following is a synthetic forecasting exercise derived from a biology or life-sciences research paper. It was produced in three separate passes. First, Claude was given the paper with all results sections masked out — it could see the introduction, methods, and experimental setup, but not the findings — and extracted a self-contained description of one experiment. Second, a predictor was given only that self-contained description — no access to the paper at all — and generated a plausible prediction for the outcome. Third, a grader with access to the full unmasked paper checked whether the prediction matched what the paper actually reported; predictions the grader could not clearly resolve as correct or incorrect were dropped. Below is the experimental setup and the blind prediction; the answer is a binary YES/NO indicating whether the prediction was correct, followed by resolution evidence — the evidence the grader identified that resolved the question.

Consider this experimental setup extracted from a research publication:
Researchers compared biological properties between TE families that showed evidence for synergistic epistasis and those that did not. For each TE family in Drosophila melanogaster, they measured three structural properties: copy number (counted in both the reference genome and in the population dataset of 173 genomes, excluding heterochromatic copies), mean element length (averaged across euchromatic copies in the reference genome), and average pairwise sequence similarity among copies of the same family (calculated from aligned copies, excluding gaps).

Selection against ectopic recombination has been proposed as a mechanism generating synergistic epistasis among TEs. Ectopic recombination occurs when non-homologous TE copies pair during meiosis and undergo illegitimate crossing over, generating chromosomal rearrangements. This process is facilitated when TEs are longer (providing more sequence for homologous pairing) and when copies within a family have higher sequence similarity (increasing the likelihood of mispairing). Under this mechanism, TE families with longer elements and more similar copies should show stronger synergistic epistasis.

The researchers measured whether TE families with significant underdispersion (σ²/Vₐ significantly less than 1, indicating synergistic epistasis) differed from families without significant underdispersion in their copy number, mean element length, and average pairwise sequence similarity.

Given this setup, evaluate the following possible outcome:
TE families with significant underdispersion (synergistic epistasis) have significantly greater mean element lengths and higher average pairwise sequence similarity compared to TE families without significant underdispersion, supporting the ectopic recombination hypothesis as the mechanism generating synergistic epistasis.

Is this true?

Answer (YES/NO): NO